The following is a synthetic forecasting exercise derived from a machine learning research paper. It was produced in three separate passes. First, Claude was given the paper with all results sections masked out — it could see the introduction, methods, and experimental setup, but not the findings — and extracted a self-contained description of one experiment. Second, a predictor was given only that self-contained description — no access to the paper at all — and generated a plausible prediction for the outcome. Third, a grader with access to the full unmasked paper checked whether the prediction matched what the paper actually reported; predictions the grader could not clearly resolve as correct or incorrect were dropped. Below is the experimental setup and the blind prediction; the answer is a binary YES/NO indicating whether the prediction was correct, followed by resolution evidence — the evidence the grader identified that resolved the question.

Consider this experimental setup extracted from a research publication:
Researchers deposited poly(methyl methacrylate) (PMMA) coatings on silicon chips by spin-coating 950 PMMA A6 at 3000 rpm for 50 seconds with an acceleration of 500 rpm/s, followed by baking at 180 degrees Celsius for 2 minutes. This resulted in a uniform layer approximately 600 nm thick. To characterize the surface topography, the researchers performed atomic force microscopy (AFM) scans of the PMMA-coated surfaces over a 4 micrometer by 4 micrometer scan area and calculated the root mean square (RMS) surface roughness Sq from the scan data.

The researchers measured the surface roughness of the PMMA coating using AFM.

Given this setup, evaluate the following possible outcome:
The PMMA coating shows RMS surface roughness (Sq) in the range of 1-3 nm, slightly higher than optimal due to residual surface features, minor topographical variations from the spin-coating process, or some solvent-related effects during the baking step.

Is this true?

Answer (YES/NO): NO